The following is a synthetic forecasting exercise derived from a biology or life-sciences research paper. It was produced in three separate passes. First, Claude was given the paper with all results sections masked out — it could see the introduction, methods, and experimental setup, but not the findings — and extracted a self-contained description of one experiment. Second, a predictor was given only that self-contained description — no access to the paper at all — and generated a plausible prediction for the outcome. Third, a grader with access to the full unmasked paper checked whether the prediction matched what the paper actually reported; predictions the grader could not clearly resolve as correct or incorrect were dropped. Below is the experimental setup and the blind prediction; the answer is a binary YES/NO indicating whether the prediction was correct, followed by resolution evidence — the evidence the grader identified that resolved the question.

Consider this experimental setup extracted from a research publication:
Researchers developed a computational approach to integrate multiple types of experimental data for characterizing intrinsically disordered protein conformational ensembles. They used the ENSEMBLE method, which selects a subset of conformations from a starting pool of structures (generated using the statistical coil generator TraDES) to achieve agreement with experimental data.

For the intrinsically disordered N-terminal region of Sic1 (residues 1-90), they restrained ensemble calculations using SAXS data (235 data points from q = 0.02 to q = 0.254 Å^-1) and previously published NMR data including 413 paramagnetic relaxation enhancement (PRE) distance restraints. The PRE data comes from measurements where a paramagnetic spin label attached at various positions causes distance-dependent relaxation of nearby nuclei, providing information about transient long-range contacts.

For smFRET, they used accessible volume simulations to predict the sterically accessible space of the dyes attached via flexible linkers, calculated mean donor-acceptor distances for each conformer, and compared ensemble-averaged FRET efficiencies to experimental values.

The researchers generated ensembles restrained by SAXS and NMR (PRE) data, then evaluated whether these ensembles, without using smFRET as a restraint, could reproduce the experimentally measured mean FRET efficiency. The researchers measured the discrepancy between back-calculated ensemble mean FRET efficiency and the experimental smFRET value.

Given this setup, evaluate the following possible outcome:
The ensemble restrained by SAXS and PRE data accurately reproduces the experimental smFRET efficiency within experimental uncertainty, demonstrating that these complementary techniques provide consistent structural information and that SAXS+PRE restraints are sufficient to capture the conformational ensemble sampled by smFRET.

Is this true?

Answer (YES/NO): YES